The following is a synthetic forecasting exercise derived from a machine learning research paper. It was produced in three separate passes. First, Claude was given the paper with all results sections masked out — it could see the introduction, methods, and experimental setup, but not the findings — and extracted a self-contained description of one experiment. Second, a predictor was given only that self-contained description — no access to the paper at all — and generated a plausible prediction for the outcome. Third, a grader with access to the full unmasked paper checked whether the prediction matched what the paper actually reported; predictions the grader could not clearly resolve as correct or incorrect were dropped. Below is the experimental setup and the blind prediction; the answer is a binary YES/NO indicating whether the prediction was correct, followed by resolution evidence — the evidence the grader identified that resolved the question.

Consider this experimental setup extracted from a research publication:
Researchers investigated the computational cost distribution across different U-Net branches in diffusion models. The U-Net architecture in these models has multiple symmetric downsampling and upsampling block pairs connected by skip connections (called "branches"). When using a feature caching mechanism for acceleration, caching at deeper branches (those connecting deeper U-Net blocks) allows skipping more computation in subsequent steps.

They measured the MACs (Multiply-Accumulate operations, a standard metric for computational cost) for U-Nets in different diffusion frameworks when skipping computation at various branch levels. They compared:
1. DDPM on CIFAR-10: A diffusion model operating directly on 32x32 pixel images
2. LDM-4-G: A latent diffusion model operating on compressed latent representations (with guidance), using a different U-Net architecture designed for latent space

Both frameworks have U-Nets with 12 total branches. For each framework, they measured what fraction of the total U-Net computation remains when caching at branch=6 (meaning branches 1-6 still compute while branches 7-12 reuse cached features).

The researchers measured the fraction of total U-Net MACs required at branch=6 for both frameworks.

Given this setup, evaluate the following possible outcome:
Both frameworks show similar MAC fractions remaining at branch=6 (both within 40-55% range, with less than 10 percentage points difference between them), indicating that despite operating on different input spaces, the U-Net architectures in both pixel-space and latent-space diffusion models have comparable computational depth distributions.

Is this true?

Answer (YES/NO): NO